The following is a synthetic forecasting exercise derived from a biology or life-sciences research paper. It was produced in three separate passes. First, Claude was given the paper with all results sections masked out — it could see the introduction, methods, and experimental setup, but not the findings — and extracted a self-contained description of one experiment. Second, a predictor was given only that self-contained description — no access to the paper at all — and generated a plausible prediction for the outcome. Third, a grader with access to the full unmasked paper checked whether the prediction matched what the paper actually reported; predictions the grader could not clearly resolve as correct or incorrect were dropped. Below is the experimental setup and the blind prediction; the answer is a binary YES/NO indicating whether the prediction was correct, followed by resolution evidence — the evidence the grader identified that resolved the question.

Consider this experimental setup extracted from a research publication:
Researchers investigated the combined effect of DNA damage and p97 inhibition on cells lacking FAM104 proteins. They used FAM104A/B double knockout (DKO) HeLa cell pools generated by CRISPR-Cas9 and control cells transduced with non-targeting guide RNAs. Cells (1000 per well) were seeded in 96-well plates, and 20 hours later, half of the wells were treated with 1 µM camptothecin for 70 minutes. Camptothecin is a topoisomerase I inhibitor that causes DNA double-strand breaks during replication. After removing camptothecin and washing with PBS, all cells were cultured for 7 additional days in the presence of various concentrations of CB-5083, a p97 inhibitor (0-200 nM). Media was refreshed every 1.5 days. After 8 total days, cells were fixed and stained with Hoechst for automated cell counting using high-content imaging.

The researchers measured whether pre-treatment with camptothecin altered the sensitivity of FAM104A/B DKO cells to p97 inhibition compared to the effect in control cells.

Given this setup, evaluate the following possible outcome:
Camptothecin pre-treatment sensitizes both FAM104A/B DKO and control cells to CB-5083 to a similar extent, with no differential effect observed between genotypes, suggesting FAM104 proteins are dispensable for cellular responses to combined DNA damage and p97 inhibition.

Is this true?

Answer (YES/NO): NO